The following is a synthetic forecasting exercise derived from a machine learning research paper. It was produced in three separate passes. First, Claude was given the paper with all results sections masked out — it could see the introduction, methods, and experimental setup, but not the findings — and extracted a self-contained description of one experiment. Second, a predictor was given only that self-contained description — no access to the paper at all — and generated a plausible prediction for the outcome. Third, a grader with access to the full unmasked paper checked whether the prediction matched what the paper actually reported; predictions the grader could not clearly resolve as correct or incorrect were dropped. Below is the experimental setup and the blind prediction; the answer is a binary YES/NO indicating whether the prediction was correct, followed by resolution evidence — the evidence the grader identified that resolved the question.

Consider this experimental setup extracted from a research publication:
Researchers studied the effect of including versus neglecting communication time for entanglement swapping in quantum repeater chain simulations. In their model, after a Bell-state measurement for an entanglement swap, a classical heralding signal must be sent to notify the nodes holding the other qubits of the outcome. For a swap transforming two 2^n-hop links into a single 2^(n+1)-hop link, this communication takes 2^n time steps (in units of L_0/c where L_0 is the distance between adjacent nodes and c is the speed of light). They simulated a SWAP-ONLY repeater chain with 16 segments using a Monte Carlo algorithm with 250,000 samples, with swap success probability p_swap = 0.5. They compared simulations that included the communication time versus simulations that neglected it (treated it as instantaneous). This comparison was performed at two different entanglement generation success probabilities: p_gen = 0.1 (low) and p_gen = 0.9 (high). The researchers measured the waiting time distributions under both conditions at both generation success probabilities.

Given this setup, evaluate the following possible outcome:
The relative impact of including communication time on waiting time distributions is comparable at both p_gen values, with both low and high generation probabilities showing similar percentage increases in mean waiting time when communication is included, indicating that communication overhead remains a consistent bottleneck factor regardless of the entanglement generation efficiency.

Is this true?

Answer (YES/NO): NO